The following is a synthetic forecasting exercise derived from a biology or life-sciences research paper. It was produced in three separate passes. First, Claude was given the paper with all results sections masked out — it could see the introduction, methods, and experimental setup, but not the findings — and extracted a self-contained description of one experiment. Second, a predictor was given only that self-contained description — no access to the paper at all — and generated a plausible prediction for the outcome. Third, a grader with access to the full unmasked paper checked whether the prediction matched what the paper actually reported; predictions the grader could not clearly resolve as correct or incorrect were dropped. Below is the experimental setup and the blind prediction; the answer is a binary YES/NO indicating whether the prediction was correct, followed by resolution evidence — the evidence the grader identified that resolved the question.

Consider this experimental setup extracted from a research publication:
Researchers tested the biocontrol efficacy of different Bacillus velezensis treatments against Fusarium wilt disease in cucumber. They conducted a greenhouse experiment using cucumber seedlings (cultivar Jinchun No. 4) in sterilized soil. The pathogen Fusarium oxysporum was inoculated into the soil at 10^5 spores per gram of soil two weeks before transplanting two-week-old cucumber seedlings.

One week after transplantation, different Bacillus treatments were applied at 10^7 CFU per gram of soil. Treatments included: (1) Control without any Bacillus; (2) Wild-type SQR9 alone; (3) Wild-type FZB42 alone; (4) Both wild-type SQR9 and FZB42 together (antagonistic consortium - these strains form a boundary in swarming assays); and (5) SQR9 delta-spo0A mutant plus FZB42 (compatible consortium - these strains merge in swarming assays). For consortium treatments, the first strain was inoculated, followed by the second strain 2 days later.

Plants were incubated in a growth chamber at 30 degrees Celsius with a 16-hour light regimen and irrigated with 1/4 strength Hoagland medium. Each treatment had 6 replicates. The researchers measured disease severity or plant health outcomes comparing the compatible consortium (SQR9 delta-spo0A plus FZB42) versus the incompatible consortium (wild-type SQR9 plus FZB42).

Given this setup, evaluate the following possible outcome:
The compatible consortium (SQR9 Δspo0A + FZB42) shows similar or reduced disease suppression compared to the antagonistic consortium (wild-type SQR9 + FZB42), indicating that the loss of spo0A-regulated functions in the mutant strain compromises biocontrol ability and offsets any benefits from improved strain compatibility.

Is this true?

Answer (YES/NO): NO